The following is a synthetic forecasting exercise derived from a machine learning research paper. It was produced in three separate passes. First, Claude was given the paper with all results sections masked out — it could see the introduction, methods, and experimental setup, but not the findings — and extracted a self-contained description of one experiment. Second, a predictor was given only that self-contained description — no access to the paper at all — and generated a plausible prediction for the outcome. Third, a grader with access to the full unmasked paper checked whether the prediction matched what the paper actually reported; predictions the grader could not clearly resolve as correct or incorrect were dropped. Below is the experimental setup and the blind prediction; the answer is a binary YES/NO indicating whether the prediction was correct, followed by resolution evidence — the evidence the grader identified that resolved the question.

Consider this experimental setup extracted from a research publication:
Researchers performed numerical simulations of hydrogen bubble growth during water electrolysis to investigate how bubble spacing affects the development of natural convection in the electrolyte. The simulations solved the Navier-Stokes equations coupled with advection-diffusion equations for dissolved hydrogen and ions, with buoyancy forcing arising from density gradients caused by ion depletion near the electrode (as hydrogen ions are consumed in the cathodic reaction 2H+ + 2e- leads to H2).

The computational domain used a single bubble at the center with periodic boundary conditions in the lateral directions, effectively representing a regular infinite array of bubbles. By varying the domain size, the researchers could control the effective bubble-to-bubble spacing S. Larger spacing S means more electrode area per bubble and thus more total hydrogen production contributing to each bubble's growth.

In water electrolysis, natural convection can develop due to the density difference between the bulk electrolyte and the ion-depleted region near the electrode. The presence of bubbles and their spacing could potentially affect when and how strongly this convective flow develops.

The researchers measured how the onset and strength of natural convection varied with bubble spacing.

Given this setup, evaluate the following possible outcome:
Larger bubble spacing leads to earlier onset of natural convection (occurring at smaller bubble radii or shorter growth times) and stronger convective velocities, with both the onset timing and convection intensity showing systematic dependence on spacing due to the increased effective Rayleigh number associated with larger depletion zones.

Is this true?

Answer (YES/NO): NO